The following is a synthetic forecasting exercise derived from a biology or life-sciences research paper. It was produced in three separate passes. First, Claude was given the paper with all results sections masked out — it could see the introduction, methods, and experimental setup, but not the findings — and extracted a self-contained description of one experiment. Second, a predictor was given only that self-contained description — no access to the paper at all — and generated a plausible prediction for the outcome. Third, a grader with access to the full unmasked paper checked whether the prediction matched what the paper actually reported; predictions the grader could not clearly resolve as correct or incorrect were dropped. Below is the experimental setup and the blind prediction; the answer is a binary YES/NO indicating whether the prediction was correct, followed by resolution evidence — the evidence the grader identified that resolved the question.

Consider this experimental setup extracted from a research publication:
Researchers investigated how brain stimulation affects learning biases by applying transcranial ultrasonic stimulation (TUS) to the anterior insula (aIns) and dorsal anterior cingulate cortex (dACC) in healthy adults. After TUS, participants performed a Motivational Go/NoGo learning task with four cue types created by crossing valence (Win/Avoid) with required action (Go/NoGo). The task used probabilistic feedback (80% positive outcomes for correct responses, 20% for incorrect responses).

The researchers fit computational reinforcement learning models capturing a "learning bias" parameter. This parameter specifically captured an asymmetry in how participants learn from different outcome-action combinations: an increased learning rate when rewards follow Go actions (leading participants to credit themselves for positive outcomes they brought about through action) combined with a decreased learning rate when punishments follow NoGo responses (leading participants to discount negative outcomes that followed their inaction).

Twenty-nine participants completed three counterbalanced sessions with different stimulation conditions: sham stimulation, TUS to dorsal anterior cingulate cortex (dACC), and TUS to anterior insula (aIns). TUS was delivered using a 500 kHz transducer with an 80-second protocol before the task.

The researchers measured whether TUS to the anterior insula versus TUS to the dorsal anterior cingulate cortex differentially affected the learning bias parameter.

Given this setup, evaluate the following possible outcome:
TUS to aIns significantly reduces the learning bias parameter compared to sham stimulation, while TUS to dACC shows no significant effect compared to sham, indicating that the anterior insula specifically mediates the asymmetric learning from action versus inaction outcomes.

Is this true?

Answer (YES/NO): YES